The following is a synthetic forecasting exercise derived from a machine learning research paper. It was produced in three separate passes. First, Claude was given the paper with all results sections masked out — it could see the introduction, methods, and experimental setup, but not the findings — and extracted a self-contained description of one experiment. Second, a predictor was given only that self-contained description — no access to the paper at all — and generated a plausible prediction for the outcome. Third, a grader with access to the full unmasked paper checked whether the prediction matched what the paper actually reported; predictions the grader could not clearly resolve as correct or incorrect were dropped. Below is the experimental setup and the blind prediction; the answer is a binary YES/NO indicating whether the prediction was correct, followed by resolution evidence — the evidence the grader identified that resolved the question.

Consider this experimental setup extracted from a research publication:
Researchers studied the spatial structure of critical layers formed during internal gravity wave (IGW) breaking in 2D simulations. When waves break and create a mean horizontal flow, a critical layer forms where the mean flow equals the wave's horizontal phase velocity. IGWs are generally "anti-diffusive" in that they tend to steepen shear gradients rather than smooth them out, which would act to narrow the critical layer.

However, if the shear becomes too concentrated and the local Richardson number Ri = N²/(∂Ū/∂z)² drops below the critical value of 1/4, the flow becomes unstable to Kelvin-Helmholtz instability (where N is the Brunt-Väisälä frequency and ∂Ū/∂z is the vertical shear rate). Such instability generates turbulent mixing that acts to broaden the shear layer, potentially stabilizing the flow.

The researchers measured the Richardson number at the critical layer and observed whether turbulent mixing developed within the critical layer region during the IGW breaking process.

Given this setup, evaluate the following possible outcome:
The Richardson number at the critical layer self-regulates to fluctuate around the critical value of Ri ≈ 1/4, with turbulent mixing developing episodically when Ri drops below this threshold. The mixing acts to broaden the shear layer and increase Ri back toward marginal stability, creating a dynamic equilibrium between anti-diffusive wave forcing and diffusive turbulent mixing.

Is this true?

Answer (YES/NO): YES